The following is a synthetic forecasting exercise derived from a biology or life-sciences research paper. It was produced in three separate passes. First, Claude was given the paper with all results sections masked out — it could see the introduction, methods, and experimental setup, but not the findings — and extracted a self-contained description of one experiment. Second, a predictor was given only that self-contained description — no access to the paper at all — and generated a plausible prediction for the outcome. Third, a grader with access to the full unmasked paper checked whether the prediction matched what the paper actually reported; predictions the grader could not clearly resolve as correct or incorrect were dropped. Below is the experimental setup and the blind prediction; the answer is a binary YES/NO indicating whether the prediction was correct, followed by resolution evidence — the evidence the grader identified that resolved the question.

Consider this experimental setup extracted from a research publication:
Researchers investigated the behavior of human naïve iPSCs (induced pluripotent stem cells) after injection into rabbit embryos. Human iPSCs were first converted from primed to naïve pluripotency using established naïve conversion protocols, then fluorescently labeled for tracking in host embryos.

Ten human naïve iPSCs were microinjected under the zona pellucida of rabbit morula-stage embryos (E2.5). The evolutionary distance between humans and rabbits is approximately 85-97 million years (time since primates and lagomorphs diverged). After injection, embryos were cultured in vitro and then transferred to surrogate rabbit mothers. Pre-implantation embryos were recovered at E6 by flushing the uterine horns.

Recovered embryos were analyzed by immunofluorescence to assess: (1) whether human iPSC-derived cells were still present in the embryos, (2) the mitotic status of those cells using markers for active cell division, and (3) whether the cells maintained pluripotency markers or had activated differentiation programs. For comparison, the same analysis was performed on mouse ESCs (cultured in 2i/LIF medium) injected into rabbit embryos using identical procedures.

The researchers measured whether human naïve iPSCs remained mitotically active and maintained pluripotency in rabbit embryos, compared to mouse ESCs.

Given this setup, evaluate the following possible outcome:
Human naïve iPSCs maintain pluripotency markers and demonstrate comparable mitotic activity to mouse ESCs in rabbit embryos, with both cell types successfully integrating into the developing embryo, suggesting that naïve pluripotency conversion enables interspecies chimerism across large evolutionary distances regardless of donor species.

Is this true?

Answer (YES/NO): NO